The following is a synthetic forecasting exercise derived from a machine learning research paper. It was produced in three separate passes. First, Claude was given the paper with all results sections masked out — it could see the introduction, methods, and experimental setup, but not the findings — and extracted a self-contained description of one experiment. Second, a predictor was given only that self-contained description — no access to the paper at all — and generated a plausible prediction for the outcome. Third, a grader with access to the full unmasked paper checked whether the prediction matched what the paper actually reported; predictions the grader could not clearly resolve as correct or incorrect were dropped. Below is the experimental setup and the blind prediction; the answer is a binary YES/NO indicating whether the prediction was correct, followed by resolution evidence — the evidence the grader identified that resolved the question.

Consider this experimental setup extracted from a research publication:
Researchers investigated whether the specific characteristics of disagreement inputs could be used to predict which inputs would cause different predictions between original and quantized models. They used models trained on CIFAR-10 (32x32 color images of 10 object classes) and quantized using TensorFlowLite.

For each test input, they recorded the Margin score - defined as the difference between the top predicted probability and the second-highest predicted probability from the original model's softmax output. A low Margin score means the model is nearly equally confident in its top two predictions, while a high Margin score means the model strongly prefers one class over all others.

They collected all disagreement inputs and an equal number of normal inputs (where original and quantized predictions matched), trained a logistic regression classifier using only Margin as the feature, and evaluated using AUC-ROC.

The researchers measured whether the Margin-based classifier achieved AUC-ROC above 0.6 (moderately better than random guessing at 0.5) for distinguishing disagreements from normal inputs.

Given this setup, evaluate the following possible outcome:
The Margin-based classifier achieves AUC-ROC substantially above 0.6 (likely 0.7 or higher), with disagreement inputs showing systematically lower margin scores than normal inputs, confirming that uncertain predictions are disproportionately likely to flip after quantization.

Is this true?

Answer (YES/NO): YES